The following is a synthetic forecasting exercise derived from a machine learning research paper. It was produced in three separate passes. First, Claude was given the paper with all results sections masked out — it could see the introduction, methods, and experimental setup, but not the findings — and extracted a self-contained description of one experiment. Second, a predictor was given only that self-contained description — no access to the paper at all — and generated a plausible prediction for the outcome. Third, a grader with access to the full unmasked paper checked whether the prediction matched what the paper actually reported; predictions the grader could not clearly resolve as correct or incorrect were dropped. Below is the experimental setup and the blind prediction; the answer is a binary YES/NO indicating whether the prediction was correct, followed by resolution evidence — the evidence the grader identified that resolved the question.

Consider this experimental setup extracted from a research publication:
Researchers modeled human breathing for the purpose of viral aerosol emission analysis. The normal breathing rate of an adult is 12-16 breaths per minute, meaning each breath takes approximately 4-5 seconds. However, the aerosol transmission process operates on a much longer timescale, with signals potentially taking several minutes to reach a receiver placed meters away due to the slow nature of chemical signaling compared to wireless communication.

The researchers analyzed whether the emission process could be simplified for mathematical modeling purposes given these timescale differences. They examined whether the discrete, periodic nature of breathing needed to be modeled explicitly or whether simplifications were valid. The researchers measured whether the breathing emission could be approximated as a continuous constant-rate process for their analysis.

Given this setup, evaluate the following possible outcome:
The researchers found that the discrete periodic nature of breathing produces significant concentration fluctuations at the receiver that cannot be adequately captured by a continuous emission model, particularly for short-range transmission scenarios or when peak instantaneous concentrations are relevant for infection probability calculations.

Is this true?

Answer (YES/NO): NO